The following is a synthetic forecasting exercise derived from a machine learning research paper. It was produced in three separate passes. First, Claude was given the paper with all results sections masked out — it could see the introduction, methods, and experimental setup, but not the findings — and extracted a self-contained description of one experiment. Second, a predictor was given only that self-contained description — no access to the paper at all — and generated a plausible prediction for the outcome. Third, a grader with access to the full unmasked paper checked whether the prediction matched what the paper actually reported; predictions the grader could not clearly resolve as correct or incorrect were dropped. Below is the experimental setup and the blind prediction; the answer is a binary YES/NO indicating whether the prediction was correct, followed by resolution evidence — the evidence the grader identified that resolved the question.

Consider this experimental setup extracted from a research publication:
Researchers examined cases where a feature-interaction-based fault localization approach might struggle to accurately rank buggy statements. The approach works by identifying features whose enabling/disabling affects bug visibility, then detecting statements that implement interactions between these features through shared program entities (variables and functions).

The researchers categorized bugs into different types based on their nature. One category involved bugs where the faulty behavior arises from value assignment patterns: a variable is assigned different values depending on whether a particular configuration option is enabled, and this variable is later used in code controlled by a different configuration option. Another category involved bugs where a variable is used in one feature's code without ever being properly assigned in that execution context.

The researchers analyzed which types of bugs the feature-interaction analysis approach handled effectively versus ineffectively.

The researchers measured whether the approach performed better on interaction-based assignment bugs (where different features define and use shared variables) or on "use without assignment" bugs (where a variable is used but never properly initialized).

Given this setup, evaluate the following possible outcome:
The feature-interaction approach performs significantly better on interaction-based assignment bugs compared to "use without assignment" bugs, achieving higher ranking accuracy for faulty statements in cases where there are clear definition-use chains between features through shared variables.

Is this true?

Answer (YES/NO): YES